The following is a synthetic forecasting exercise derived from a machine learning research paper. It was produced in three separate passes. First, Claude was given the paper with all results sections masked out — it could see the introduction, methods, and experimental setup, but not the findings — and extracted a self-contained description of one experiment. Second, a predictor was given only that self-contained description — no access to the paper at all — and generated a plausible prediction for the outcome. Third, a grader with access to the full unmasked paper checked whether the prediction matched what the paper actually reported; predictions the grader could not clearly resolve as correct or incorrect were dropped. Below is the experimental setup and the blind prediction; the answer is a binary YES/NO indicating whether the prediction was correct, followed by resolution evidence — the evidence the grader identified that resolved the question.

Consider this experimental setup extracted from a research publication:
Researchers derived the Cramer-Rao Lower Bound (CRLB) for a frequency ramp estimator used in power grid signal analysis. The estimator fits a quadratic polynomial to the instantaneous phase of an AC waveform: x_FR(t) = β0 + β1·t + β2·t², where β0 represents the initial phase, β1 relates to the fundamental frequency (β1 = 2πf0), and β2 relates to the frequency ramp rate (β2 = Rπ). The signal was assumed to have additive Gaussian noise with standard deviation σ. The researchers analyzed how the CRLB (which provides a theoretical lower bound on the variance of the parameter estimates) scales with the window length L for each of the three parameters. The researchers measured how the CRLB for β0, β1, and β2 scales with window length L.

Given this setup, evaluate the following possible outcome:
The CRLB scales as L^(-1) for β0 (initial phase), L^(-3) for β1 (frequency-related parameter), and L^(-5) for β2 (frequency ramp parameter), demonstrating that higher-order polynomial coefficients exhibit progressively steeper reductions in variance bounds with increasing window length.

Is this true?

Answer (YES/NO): YES